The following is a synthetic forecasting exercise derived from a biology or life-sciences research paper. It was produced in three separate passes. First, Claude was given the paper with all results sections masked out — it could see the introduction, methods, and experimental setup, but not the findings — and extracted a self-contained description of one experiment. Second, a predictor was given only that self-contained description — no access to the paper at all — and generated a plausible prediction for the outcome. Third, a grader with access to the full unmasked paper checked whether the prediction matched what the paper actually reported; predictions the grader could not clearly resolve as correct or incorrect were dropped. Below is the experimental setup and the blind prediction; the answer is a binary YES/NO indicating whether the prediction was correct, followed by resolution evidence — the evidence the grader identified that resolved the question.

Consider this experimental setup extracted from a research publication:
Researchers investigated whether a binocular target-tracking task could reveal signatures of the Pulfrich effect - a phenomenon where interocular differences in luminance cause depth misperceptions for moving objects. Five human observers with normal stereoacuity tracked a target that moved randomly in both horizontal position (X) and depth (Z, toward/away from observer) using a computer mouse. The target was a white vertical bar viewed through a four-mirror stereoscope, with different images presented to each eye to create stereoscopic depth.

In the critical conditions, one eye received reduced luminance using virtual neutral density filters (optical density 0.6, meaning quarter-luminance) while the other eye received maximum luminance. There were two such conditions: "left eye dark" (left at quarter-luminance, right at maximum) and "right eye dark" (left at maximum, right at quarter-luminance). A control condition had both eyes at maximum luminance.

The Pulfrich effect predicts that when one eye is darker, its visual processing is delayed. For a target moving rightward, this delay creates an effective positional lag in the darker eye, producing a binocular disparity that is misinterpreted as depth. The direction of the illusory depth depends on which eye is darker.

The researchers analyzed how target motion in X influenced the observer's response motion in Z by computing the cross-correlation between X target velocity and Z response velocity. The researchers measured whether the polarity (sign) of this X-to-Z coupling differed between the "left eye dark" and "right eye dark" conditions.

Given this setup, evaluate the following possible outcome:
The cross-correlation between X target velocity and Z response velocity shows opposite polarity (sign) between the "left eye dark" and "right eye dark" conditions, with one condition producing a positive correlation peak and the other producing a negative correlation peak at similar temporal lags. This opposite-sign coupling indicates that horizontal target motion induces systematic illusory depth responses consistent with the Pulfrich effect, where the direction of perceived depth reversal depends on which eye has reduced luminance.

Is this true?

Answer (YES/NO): YES